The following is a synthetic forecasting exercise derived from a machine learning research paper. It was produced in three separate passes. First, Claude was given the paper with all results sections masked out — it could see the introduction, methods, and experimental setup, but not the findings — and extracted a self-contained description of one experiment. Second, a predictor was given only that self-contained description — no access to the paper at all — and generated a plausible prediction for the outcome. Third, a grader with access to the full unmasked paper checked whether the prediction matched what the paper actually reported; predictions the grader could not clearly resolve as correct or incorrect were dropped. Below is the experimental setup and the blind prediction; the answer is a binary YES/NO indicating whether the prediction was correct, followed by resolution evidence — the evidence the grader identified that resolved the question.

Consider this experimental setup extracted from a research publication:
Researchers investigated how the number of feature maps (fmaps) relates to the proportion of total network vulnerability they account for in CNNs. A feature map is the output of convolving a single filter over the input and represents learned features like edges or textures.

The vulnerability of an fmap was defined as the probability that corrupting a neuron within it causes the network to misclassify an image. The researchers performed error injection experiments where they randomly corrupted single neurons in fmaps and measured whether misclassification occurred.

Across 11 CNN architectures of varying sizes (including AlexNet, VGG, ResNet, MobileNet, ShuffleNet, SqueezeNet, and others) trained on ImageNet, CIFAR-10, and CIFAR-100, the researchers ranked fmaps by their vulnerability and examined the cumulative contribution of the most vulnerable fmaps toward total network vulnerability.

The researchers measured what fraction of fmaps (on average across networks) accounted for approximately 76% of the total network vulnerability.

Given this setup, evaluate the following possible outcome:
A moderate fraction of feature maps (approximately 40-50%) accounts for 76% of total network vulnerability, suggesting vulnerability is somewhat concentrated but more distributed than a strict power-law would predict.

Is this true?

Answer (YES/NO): NO